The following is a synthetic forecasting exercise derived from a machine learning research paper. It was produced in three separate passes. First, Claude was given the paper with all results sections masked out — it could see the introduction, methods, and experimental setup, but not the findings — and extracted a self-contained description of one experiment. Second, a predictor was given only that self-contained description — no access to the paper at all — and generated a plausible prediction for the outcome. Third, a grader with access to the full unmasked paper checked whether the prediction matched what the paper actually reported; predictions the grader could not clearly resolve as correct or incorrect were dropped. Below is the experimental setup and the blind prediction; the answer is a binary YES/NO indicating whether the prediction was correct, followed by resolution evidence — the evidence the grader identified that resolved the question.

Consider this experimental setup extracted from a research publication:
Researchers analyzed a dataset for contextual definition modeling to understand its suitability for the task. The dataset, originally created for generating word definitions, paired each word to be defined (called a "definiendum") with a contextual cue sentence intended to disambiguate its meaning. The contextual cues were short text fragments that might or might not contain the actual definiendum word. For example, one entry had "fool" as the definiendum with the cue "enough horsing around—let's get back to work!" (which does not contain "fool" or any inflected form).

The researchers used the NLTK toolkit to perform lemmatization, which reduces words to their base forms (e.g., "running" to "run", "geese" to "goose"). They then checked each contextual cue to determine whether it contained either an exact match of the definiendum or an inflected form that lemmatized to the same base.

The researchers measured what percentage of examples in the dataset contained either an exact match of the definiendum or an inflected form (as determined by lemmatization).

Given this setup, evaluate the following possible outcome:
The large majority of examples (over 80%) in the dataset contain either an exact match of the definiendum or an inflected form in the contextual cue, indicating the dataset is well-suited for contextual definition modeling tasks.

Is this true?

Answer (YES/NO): NO